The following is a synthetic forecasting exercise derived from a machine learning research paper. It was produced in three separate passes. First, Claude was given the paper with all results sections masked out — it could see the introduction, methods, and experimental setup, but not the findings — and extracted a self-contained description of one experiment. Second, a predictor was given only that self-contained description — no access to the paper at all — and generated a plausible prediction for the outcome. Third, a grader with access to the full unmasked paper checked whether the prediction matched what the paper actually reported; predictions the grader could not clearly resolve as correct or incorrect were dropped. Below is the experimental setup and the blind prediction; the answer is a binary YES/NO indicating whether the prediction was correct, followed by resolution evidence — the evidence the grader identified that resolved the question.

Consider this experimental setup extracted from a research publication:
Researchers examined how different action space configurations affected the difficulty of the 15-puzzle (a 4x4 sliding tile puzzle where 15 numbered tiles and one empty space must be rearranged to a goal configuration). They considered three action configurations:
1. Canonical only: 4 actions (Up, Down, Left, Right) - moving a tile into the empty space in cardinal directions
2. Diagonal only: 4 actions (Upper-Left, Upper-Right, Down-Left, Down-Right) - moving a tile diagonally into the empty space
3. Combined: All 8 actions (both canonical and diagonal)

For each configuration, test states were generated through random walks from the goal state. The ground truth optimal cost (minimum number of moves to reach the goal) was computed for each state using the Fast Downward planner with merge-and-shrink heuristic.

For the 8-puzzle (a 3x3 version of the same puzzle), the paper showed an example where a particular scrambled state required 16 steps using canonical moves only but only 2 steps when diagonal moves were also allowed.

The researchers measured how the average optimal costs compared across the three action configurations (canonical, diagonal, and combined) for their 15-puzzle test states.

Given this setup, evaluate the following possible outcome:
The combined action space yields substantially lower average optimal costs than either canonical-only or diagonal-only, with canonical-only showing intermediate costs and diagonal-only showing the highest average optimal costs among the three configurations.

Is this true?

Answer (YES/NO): NO